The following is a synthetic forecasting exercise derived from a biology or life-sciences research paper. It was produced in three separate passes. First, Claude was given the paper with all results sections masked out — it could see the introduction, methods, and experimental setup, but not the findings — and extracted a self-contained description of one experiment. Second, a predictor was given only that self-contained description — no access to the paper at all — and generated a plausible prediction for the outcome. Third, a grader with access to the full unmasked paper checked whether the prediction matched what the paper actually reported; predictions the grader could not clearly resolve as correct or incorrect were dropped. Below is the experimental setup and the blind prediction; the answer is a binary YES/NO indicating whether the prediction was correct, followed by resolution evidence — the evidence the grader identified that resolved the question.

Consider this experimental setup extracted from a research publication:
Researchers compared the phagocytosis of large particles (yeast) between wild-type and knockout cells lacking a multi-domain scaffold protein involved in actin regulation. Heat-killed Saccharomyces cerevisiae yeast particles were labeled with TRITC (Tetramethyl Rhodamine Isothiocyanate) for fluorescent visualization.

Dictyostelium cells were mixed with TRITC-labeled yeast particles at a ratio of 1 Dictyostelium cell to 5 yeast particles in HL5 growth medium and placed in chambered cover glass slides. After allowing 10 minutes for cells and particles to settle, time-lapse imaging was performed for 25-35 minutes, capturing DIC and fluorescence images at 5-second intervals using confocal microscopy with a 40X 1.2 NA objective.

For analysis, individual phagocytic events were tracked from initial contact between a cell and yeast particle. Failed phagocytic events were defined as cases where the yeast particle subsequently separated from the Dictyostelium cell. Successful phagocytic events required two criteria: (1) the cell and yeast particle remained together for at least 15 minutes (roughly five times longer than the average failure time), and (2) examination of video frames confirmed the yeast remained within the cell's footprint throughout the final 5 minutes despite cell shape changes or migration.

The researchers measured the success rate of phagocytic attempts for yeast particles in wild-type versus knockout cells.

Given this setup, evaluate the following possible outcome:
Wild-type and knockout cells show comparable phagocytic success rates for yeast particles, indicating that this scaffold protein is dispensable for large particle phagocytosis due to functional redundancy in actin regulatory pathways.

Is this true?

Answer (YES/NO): NO